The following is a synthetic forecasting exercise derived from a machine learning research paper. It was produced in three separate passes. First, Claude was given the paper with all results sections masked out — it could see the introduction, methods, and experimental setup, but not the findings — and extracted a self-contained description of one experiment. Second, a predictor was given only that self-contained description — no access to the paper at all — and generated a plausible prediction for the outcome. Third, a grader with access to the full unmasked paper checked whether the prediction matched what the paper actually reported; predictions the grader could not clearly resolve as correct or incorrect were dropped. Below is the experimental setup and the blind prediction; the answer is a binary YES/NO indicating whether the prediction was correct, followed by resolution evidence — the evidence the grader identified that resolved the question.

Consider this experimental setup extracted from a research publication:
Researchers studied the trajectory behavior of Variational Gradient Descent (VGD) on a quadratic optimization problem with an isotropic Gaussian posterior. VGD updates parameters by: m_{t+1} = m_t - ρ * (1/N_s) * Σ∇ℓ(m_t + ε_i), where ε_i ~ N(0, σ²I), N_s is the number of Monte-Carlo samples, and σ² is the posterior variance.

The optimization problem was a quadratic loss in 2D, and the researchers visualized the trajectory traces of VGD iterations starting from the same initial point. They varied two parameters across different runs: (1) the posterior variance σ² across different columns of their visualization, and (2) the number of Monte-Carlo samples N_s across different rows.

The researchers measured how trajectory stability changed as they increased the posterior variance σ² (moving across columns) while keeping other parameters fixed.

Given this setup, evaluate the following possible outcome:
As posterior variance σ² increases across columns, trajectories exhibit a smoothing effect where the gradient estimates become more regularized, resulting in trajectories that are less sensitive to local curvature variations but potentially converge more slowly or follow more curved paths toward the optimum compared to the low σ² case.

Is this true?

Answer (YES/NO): NO